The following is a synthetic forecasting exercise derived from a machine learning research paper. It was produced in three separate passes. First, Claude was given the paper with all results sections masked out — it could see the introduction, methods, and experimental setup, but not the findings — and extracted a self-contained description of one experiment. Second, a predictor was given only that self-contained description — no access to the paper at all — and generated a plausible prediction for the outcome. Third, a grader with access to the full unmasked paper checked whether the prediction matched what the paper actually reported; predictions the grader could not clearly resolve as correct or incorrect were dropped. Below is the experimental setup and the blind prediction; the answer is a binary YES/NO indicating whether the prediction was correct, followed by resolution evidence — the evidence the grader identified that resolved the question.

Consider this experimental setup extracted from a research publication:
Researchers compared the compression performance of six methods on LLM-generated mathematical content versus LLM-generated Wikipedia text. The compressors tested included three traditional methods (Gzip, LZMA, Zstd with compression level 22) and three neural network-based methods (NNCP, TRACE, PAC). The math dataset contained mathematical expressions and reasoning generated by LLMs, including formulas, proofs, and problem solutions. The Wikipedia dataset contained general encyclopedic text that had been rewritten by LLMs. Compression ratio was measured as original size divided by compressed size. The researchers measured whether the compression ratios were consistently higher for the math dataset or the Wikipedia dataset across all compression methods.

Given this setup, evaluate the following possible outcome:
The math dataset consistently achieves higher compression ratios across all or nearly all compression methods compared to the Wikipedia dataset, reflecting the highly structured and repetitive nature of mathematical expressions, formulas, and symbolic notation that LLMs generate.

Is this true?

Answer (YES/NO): YES